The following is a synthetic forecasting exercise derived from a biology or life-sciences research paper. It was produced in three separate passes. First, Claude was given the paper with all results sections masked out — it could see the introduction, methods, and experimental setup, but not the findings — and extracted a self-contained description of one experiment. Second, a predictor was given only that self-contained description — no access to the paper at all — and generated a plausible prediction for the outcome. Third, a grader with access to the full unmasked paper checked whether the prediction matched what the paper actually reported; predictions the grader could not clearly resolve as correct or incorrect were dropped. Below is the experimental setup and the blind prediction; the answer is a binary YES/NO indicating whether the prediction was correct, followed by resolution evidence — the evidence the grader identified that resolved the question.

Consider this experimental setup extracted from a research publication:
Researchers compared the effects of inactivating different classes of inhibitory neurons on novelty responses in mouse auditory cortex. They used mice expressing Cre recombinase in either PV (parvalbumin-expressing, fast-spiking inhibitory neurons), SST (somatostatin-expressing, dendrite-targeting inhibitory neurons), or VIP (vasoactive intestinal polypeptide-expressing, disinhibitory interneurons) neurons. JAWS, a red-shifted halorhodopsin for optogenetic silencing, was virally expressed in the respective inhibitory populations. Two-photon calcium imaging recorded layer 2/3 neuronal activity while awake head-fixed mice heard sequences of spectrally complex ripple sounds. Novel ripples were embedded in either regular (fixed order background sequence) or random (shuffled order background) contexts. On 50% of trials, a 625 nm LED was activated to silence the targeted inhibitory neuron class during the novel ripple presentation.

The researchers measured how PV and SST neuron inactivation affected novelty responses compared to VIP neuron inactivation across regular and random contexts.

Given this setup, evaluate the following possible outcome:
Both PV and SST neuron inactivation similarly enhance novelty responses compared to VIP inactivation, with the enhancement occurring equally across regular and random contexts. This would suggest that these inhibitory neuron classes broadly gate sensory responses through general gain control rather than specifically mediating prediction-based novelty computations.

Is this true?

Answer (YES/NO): YES